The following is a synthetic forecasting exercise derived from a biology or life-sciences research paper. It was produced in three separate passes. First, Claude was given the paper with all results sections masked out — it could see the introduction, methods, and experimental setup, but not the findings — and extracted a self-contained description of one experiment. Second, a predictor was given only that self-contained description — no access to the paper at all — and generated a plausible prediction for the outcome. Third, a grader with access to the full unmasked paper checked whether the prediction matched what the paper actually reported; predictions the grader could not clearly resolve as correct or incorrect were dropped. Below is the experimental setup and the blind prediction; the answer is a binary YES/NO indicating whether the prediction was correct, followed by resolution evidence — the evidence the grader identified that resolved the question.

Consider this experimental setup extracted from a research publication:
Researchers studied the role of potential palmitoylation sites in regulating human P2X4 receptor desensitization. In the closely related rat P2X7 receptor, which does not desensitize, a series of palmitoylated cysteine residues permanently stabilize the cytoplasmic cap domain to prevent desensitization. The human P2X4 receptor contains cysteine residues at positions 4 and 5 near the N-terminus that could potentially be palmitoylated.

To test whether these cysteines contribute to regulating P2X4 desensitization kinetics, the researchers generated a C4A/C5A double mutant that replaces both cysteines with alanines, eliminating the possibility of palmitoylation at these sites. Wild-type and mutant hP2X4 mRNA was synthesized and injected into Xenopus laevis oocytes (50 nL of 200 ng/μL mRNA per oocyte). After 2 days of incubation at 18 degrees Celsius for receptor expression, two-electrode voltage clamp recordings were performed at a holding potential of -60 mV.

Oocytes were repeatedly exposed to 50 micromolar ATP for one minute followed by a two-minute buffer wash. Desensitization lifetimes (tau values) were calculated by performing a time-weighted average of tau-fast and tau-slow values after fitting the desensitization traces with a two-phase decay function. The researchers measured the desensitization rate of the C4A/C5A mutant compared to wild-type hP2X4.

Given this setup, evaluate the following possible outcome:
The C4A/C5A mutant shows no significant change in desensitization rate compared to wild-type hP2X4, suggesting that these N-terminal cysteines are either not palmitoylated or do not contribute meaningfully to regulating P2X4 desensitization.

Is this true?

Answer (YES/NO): YES